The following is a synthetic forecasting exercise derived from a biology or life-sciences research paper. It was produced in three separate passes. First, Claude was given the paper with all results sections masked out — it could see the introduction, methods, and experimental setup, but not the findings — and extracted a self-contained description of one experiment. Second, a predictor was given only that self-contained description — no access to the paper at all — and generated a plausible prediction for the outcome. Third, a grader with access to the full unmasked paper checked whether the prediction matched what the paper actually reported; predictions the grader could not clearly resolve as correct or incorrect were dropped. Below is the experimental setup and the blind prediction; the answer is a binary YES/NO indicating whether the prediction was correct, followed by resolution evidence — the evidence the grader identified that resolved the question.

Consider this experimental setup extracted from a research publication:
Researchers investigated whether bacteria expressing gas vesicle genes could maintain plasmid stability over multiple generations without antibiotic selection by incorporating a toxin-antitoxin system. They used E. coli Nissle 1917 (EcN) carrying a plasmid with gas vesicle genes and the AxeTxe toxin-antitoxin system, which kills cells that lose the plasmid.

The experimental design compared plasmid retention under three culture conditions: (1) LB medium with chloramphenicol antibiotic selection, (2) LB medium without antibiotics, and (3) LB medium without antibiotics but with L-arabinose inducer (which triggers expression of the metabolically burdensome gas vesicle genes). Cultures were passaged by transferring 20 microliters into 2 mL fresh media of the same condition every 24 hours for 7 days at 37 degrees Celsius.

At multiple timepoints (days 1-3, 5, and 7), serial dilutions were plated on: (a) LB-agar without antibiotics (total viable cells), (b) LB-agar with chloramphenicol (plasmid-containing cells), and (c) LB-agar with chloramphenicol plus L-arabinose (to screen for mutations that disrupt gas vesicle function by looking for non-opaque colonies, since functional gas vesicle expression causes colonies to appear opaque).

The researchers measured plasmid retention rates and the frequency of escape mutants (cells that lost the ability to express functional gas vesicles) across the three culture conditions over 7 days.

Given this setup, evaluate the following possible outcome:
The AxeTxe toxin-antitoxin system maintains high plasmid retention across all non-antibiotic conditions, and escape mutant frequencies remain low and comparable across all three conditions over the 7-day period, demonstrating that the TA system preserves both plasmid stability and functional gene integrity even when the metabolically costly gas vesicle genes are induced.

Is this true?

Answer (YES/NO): NO